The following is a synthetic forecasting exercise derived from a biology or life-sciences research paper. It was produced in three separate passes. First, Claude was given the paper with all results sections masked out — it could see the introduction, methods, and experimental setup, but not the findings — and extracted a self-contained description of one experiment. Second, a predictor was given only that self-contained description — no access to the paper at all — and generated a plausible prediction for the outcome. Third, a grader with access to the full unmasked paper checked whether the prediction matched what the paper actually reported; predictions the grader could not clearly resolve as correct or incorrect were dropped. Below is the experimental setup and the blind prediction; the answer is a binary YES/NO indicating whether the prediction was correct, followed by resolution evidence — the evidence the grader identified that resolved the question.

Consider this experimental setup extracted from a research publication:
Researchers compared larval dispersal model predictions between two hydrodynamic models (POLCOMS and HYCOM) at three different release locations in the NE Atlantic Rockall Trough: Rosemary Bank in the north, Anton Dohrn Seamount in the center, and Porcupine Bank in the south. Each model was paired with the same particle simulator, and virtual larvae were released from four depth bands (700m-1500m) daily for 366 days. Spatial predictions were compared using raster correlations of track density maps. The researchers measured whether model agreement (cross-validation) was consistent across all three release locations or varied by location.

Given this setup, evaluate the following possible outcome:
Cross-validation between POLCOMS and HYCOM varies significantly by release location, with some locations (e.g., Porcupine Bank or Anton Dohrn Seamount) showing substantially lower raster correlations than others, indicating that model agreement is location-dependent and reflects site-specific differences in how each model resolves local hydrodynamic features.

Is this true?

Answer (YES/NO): NO